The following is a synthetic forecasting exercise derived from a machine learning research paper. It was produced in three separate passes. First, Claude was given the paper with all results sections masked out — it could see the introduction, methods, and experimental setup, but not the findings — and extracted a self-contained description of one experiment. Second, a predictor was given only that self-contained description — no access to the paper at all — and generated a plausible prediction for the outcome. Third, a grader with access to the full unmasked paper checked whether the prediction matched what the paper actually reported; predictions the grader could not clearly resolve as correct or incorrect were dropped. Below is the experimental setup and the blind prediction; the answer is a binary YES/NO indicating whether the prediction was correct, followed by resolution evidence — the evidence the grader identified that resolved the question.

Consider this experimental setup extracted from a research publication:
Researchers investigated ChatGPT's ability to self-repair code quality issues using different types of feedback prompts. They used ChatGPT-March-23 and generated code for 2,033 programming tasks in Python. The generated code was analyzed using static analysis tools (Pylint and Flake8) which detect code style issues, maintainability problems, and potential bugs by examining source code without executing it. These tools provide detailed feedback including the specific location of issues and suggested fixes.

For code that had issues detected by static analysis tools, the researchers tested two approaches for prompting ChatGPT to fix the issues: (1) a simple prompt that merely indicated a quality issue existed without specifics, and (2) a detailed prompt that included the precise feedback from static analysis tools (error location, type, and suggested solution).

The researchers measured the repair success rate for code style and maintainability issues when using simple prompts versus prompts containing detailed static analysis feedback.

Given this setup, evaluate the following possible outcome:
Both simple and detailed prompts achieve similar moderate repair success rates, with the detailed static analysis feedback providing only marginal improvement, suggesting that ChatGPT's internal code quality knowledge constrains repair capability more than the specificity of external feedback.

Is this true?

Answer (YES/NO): NO